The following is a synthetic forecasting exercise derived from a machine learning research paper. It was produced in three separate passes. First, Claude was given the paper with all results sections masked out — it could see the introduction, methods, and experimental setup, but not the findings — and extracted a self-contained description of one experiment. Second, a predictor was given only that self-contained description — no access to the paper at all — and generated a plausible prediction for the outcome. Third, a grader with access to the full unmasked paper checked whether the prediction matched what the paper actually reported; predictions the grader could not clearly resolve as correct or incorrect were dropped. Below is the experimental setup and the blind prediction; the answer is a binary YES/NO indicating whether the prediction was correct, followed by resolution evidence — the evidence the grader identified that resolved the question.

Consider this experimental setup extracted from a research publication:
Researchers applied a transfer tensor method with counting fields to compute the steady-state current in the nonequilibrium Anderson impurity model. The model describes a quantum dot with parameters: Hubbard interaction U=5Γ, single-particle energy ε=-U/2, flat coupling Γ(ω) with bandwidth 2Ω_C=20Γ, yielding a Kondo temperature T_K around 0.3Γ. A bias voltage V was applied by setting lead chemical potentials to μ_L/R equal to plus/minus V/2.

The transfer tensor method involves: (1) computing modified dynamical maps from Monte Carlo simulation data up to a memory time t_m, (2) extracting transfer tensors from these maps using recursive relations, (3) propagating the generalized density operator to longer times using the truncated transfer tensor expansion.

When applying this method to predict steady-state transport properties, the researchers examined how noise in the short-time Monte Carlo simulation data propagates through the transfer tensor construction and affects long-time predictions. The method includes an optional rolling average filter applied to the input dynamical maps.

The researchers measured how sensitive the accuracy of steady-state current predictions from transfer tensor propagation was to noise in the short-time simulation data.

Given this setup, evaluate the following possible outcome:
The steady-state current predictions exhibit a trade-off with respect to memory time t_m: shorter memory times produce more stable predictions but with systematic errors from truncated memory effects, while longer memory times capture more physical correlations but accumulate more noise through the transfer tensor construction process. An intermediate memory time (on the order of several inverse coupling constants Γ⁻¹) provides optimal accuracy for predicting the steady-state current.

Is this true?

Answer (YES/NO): NO